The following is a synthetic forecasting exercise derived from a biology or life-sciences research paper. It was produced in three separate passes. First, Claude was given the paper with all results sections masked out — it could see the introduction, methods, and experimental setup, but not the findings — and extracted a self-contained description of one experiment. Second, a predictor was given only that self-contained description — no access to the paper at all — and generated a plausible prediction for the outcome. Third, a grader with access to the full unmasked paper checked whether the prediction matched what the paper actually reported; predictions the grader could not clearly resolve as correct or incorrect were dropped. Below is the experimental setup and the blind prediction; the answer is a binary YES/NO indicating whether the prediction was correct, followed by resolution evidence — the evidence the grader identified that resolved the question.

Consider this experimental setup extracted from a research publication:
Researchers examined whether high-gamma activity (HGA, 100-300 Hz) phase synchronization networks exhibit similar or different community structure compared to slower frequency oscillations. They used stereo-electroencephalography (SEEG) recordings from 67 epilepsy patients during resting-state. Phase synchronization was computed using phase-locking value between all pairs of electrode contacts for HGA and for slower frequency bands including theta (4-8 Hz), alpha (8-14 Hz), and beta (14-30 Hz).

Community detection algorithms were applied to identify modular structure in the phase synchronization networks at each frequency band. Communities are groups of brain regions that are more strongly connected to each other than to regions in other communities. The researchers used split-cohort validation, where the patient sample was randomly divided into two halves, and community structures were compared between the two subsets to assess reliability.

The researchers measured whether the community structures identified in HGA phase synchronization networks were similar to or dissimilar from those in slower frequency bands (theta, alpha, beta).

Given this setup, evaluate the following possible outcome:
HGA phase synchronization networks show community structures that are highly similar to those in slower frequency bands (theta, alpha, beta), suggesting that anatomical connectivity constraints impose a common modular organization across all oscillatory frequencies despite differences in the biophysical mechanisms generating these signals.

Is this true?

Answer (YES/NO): NO